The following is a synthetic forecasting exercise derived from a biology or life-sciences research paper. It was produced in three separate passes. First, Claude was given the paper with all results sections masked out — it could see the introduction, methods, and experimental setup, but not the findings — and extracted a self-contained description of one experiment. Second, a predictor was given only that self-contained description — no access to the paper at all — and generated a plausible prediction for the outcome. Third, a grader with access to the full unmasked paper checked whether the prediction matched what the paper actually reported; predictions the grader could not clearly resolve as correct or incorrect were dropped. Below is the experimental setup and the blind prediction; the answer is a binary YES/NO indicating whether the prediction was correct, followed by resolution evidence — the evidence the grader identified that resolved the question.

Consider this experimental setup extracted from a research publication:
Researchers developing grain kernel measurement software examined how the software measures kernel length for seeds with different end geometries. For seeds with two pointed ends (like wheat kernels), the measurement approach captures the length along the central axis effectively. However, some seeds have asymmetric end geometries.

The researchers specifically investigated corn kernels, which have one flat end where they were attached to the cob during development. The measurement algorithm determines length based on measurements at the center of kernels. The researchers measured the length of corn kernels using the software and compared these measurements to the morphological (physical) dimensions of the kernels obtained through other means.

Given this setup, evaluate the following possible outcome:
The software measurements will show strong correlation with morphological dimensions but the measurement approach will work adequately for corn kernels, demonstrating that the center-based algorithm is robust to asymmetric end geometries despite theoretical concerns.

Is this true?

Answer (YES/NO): NO